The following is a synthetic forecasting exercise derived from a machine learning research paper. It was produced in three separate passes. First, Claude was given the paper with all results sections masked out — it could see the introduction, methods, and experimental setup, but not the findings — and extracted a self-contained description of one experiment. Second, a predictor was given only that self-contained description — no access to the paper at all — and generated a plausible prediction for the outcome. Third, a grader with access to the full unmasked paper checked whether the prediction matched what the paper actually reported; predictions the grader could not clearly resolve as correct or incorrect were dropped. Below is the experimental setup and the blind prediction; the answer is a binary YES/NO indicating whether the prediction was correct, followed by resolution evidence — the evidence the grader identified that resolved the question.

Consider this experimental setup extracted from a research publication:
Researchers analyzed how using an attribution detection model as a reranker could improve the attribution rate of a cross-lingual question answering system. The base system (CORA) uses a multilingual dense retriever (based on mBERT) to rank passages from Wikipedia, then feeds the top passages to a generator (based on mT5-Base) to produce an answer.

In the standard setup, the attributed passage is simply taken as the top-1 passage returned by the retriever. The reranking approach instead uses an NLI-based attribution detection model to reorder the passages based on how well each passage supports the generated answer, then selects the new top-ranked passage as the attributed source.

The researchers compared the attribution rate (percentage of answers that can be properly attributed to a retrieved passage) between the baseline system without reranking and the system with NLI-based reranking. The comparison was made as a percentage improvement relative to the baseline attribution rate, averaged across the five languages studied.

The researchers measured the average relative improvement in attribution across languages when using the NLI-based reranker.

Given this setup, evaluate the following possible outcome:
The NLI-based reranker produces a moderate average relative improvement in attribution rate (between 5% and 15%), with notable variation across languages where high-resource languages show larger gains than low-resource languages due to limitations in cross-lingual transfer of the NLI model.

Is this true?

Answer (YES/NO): NO